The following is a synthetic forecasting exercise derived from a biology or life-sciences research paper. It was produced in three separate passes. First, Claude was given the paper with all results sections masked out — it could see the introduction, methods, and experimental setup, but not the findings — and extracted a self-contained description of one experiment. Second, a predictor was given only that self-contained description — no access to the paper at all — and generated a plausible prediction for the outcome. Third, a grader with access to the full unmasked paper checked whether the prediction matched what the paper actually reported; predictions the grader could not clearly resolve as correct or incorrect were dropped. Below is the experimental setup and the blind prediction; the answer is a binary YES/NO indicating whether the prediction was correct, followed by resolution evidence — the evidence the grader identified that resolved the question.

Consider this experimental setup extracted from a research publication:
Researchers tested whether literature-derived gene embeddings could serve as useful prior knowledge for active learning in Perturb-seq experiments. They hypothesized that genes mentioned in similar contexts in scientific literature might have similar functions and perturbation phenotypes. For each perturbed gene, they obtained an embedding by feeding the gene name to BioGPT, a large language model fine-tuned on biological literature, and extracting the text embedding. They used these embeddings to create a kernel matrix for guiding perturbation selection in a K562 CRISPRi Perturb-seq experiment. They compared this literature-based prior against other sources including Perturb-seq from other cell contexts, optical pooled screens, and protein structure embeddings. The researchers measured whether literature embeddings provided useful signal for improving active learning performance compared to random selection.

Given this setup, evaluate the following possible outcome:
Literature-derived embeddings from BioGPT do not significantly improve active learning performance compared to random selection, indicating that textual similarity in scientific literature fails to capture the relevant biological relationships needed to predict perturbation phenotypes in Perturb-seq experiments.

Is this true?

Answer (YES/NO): NO